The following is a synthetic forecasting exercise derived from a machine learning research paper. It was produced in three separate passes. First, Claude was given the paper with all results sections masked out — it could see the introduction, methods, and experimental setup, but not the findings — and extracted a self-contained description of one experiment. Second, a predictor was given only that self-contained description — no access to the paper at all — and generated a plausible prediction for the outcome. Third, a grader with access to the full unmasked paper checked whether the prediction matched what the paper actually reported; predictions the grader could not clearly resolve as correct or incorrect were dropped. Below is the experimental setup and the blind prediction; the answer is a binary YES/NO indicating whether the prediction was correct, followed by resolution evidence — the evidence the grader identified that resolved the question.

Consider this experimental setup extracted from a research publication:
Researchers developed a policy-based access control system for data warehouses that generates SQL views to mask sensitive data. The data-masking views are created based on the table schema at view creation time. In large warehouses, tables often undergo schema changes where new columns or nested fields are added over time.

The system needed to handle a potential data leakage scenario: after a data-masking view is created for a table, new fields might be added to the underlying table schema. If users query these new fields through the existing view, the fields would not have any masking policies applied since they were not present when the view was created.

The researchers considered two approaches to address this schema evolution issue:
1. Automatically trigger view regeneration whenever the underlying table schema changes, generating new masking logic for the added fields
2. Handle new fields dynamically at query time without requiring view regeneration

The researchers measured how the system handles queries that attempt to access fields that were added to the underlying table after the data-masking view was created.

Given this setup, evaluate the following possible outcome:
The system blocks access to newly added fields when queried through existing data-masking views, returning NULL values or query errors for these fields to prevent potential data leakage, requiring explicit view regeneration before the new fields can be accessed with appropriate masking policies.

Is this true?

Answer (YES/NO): NO